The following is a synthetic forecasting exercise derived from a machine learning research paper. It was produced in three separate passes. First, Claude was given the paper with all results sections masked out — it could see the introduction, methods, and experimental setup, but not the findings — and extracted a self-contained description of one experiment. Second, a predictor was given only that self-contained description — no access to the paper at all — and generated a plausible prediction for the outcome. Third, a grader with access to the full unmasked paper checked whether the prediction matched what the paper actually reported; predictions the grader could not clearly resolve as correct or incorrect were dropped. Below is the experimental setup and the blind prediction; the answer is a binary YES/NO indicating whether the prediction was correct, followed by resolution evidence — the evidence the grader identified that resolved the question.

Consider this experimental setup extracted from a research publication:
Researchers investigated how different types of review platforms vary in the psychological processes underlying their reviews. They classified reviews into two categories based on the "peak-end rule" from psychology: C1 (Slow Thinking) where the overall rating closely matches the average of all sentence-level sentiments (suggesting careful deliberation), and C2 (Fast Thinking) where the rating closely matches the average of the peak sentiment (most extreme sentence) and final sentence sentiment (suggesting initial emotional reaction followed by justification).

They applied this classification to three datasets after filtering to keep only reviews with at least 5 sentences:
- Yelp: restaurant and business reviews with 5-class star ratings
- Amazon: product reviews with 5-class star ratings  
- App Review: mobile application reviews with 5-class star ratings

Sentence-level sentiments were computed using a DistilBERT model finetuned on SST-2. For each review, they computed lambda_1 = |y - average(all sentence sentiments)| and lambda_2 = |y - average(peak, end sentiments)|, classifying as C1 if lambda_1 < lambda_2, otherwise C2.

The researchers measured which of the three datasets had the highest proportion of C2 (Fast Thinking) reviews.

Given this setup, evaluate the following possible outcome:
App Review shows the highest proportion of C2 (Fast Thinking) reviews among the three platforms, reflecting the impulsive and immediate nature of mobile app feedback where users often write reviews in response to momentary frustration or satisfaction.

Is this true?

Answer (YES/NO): YES